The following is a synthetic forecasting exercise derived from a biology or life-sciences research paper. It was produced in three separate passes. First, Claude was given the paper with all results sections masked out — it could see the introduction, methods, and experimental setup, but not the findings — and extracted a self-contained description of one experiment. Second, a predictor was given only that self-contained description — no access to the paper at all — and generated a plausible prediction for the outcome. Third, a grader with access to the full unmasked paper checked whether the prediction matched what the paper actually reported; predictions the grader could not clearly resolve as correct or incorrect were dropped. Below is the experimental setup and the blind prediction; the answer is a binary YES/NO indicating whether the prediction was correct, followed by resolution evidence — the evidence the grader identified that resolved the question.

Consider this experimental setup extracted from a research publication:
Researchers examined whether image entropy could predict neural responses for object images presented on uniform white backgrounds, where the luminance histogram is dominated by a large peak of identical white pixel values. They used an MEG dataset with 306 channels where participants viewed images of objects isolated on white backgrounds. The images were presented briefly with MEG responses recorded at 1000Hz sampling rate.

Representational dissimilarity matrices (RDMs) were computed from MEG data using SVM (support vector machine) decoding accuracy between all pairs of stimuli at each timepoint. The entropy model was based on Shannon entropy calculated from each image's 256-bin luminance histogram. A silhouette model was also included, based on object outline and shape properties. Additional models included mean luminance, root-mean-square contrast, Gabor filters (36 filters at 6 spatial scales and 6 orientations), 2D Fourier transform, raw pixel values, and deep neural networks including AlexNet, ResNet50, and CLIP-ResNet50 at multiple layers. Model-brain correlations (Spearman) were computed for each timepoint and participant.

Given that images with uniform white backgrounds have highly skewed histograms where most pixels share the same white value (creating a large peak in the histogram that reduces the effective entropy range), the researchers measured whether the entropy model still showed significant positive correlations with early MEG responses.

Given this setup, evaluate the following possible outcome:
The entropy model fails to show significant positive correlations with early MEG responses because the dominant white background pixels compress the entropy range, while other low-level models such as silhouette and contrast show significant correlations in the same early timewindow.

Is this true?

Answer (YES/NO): NO